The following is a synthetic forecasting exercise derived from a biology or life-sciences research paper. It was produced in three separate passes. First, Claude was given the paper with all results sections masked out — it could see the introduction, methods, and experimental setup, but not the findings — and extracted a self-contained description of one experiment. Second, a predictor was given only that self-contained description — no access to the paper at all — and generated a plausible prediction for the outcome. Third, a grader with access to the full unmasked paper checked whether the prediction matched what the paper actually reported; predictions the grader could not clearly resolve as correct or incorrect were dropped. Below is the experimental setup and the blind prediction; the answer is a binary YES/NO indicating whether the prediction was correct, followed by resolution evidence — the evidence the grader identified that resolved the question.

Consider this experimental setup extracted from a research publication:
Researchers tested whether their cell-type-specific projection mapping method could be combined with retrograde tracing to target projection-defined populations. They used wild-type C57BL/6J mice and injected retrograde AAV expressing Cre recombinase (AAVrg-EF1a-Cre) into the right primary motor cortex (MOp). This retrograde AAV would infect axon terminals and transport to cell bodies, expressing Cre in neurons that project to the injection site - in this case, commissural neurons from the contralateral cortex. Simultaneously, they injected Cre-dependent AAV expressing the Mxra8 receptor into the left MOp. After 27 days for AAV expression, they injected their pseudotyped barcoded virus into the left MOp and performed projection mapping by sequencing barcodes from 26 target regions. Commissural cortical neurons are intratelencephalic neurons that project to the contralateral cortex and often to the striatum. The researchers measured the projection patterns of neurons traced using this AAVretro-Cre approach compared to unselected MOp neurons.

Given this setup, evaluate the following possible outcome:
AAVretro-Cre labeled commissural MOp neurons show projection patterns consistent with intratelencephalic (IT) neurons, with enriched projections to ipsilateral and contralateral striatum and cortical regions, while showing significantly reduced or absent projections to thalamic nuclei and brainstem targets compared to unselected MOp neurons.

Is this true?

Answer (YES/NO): YES